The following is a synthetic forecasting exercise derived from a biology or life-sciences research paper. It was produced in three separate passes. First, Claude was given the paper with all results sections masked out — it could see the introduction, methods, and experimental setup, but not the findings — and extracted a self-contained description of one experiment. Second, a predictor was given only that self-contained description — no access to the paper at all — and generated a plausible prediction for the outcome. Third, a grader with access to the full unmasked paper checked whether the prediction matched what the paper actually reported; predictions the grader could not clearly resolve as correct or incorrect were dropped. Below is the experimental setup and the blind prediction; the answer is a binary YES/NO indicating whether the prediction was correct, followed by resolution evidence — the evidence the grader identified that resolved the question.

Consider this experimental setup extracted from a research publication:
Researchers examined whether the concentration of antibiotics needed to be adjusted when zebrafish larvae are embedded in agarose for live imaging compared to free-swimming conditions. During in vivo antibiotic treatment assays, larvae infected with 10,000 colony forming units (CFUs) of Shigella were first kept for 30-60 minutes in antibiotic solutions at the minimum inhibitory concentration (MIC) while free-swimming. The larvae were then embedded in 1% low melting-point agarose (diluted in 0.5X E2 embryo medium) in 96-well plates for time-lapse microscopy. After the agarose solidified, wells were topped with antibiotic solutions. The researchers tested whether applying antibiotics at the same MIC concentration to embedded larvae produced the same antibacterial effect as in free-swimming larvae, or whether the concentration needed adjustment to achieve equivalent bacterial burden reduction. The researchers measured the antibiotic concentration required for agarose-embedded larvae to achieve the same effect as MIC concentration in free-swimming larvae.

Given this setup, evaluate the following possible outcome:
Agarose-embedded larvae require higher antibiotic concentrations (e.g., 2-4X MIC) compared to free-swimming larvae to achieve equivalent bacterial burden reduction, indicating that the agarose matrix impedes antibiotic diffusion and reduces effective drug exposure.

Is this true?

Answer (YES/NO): YES